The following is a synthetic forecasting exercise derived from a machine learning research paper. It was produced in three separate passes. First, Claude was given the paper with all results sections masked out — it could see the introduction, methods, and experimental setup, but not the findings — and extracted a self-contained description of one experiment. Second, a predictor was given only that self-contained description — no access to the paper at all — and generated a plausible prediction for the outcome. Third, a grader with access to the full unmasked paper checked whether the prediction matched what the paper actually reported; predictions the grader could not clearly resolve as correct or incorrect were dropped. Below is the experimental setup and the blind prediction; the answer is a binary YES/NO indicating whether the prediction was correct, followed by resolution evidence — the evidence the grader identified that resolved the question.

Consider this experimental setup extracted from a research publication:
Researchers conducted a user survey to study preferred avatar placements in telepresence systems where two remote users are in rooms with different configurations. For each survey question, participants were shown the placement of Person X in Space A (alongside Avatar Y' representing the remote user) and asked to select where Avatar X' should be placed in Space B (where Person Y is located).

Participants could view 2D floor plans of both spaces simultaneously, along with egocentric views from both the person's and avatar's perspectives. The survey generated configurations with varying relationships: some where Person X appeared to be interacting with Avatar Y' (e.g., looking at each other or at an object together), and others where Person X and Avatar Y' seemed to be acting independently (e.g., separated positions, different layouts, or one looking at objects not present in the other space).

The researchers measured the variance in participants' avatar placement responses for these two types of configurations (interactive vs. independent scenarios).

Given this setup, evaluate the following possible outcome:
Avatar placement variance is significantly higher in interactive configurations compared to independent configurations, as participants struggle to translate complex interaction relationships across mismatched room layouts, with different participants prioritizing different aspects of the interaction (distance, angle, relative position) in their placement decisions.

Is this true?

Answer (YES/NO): NO